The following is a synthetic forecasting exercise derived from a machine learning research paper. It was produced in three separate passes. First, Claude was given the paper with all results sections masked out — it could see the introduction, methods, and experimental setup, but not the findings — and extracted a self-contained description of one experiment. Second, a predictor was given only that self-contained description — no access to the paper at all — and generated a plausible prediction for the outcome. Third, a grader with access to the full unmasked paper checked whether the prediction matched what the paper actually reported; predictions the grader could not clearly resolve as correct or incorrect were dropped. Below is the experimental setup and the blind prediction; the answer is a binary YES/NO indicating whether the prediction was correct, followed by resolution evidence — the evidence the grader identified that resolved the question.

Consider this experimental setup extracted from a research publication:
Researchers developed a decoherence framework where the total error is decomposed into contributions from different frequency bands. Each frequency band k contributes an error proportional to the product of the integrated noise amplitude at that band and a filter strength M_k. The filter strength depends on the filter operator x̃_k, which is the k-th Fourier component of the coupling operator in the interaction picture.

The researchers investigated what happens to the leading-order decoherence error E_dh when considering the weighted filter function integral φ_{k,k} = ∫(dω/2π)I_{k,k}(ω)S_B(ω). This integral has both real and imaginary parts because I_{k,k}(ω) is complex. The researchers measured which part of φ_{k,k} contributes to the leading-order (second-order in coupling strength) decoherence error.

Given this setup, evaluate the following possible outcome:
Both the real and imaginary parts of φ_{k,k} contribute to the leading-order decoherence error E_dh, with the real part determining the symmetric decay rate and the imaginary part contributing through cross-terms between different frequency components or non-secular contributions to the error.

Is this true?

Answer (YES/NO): NO